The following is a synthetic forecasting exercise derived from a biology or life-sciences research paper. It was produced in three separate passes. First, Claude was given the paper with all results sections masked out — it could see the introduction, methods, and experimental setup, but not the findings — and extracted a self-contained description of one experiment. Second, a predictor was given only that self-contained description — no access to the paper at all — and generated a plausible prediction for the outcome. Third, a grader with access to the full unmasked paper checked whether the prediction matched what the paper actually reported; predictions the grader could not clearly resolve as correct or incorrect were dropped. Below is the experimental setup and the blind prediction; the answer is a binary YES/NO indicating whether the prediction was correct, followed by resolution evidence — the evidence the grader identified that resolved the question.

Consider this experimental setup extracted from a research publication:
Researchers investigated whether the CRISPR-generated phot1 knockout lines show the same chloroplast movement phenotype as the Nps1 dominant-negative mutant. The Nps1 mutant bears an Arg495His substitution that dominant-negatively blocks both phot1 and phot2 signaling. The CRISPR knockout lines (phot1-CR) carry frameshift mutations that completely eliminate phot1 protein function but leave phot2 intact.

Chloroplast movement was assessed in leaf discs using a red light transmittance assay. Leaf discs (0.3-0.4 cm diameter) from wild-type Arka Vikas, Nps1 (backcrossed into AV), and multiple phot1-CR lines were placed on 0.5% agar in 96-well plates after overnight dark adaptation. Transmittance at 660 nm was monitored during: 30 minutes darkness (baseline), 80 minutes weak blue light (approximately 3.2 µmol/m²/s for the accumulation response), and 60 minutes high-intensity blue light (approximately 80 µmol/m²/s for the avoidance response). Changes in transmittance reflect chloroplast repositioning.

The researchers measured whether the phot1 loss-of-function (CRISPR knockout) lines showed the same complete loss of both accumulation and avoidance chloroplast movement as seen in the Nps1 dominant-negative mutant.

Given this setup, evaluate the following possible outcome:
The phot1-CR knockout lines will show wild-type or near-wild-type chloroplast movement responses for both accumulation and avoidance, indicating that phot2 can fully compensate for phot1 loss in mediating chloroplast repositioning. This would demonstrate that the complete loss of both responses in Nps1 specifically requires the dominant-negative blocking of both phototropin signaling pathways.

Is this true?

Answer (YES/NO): NO